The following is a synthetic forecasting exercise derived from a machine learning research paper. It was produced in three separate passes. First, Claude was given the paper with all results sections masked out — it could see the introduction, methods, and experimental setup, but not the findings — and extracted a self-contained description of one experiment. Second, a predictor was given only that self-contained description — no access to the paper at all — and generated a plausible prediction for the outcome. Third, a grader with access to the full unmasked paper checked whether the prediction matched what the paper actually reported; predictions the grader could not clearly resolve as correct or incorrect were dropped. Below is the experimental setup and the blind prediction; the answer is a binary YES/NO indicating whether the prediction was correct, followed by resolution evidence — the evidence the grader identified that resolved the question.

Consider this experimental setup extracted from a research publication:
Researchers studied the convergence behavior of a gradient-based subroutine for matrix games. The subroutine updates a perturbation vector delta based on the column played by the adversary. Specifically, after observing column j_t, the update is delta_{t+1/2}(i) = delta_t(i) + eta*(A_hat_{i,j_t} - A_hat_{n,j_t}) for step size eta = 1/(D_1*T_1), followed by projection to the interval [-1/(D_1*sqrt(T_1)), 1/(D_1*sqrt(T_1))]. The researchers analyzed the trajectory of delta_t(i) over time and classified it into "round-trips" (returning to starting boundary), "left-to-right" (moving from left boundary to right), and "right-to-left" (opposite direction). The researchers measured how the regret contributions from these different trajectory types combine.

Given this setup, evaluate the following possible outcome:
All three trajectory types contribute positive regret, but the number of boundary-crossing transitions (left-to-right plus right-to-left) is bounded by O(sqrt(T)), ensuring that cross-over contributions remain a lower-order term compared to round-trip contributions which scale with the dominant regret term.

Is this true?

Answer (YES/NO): NO